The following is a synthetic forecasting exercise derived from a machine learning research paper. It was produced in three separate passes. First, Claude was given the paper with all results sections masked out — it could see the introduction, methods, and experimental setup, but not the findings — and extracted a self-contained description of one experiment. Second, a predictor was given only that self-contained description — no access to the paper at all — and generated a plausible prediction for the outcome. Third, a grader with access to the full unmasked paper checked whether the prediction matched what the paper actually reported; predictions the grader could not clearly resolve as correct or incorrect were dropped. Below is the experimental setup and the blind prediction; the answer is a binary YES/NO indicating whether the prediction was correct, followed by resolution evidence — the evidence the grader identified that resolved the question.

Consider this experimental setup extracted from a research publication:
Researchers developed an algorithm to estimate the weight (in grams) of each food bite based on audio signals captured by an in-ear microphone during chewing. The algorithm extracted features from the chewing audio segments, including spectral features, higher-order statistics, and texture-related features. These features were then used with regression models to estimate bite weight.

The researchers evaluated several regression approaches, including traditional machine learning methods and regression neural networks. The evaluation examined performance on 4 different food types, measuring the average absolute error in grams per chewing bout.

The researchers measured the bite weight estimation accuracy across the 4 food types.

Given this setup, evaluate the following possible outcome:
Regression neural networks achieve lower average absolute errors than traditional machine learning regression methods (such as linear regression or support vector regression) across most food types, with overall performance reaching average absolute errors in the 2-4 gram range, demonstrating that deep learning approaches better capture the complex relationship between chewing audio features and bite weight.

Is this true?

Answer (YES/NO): NO